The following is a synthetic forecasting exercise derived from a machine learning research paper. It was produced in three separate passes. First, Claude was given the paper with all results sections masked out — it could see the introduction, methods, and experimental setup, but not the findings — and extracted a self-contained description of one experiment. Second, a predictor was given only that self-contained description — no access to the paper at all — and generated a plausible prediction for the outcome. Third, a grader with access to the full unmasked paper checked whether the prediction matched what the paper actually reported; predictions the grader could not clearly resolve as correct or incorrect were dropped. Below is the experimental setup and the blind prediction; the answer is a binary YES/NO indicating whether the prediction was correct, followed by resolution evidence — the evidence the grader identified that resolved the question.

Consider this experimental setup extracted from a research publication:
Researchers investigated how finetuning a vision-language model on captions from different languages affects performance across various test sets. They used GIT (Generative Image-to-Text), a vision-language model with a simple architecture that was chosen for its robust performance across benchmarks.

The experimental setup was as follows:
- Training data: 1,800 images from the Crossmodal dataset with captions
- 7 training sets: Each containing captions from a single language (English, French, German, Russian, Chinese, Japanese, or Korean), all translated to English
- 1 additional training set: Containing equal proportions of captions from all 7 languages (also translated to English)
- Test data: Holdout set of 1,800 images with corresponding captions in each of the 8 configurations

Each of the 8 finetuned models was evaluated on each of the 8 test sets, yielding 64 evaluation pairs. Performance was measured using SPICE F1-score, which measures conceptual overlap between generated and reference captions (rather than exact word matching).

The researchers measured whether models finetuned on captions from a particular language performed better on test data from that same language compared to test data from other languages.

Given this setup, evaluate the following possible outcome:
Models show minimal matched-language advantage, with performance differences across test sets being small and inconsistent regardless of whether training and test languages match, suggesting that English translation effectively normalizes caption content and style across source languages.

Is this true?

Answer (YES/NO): NO